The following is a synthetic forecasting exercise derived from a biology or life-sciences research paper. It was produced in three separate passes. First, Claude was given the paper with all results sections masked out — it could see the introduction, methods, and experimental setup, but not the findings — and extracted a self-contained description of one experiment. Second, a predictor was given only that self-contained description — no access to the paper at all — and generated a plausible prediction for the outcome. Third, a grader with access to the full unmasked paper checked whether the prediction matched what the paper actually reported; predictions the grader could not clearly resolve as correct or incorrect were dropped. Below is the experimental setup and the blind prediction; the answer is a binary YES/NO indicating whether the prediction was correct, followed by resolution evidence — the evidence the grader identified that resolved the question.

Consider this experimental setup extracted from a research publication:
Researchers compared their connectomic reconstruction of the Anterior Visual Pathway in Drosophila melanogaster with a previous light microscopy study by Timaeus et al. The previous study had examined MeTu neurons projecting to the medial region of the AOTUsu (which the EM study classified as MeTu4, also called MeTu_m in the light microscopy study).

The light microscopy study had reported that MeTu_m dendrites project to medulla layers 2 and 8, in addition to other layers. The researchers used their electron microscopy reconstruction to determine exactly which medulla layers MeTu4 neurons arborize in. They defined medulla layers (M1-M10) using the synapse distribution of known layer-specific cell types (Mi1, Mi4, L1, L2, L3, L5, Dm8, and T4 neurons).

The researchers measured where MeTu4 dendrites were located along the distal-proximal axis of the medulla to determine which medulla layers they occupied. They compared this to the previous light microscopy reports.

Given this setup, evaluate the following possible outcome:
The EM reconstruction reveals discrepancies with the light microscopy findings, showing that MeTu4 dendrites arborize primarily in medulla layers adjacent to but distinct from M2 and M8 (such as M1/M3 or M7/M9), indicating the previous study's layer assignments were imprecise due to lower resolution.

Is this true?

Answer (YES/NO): NO